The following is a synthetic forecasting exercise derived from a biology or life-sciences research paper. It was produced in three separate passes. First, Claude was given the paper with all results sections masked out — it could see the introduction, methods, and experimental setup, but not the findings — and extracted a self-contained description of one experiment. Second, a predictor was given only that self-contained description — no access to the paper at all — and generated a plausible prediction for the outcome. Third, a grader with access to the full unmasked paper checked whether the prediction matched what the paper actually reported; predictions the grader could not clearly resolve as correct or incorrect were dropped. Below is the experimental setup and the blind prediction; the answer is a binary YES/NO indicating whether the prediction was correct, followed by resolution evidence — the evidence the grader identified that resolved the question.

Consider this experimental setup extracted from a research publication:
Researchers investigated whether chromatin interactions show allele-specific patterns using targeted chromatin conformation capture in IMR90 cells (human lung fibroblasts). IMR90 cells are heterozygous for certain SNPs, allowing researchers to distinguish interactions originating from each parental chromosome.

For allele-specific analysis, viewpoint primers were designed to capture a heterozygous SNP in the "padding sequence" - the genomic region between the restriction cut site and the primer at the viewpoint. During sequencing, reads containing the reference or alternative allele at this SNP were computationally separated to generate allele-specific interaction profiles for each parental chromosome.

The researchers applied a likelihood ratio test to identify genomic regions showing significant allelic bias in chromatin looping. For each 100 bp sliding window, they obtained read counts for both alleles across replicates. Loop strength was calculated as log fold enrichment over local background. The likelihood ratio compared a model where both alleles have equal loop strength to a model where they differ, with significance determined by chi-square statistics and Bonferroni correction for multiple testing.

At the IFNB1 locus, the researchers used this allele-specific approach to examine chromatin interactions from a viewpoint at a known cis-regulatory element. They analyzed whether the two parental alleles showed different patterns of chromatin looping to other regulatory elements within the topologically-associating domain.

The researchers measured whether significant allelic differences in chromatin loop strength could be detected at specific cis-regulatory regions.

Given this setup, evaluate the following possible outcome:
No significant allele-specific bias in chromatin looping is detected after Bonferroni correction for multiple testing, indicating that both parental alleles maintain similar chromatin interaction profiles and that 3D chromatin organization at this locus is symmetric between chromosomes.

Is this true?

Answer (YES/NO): NO